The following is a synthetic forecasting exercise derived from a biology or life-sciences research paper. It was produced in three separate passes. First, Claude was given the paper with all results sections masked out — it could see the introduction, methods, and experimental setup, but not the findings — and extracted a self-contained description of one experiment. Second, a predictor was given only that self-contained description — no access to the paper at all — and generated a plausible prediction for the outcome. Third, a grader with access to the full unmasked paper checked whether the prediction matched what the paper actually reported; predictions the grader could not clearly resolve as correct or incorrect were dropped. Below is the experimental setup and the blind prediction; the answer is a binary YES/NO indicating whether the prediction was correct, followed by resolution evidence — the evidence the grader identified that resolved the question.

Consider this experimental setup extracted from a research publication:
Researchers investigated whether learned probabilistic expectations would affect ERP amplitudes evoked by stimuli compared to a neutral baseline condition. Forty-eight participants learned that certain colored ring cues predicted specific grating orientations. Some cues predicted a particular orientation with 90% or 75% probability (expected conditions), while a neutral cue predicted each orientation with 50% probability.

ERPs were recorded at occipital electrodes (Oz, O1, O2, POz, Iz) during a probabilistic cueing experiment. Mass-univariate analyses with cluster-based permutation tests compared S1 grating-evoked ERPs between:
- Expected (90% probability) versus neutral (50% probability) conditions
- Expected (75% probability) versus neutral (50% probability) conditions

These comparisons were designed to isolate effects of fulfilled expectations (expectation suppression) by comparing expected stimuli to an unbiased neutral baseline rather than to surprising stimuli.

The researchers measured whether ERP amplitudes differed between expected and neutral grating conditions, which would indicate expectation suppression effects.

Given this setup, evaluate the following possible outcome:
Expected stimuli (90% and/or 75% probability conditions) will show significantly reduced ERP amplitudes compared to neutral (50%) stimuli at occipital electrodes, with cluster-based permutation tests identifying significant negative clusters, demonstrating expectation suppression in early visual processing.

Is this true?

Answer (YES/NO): NO